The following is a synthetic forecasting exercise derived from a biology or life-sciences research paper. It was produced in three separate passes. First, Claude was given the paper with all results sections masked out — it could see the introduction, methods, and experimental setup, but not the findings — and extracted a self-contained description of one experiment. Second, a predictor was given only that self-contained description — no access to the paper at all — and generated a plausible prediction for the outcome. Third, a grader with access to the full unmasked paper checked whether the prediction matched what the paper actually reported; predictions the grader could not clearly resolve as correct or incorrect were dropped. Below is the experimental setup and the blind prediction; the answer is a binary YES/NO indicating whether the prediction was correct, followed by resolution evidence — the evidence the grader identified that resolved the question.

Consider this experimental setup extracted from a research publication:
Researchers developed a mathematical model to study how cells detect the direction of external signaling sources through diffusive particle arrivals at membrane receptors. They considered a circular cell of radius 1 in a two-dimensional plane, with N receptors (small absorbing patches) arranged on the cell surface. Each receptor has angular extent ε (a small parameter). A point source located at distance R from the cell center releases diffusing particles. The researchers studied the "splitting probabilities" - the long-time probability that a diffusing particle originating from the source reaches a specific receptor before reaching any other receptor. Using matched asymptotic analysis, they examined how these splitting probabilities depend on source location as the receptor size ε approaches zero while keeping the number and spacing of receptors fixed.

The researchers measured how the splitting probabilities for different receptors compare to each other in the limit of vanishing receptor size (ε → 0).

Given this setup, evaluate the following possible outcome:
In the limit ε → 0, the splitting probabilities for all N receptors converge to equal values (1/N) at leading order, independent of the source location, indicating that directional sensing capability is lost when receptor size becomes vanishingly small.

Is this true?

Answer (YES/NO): YES